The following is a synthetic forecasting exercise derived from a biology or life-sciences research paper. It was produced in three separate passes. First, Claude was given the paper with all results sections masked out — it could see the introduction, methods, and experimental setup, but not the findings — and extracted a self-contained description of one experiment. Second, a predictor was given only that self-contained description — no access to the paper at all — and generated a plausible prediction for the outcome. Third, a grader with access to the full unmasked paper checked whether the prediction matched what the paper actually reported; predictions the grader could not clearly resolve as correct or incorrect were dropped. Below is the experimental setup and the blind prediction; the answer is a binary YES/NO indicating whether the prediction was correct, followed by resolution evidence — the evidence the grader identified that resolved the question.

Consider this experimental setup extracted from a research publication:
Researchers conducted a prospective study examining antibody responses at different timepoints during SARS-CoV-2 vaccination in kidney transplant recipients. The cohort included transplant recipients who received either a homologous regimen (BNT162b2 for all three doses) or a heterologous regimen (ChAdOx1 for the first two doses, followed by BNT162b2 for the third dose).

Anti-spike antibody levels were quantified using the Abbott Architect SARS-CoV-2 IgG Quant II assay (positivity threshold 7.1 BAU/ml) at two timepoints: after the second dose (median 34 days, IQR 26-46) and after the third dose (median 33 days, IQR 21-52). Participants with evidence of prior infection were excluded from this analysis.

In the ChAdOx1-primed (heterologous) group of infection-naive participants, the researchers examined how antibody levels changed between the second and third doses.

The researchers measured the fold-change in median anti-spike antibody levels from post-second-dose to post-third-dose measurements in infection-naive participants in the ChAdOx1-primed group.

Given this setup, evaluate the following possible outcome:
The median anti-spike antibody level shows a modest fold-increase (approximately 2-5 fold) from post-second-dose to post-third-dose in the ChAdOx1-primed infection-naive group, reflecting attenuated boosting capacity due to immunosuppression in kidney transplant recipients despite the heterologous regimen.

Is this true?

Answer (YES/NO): NO